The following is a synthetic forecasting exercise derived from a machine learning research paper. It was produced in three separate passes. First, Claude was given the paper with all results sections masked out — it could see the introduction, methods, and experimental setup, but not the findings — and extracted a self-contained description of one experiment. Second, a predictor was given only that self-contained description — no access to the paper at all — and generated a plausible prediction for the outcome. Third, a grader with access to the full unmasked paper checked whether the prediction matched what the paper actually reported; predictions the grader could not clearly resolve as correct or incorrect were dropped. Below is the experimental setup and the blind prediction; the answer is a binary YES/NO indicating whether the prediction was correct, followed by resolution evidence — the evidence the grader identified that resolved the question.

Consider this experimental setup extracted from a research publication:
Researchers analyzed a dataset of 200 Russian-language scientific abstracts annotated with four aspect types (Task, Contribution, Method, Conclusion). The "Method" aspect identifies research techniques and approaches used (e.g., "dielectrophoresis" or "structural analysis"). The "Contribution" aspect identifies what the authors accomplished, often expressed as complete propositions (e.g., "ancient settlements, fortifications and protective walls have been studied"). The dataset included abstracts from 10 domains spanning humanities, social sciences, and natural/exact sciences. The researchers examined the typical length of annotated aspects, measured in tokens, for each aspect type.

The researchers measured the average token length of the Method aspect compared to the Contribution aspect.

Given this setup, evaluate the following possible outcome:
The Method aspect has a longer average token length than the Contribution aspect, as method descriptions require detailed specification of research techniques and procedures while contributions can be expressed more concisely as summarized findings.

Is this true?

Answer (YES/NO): NO